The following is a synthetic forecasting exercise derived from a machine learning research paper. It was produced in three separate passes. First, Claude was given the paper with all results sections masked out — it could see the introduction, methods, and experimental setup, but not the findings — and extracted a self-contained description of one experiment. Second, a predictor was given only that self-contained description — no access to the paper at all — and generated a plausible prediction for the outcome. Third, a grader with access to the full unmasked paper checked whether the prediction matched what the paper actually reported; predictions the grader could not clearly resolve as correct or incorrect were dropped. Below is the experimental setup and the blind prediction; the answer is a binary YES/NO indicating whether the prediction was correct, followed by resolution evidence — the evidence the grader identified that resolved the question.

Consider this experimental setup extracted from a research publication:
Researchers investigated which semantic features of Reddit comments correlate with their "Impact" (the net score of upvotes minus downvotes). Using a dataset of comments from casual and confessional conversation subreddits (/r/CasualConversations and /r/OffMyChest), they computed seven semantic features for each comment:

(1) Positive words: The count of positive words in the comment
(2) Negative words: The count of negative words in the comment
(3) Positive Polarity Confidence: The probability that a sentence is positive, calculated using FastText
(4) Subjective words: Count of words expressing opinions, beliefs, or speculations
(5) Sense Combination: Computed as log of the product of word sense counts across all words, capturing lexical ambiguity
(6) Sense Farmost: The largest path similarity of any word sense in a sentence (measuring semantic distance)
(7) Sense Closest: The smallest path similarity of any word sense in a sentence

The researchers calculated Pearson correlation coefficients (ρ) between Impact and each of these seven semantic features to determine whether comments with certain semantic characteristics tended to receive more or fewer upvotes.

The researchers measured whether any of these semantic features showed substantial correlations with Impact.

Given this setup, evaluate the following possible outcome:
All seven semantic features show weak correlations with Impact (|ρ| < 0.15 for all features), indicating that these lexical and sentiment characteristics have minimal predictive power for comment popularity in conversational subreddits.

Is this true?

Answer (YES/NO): YES